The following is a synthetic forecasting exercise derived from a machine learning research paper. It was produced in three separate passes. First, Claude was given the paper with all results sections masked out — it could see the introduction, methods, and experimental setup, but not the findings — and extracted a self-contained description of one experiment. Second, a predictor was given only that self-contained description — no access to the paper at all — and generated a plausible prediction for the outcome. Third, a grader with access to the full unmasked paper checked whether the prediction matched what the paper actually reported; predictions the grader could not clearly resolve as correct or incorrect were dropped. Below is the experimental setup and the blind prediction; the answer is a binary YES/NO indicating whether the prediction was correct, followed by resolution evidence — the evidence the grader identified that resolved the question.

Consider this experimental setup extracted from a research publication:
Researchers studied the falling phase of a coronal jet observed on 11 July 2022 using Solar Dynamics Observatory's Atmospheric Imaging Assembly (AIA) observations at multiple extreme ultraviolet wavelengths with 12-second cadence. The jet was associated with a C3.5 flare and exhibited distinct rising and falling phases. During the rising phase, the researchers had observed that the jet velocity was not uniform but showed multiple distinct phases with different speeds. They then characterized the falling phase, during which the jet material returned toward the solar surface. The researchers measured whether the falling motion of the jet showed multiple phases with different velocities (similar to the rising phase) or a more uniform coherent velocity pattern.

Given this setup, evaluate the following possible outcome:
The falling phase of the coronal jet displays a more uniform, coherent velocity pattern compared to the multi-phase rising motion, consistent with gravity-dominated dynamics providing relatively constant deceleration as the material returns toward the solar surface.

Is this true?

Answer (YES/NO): YES